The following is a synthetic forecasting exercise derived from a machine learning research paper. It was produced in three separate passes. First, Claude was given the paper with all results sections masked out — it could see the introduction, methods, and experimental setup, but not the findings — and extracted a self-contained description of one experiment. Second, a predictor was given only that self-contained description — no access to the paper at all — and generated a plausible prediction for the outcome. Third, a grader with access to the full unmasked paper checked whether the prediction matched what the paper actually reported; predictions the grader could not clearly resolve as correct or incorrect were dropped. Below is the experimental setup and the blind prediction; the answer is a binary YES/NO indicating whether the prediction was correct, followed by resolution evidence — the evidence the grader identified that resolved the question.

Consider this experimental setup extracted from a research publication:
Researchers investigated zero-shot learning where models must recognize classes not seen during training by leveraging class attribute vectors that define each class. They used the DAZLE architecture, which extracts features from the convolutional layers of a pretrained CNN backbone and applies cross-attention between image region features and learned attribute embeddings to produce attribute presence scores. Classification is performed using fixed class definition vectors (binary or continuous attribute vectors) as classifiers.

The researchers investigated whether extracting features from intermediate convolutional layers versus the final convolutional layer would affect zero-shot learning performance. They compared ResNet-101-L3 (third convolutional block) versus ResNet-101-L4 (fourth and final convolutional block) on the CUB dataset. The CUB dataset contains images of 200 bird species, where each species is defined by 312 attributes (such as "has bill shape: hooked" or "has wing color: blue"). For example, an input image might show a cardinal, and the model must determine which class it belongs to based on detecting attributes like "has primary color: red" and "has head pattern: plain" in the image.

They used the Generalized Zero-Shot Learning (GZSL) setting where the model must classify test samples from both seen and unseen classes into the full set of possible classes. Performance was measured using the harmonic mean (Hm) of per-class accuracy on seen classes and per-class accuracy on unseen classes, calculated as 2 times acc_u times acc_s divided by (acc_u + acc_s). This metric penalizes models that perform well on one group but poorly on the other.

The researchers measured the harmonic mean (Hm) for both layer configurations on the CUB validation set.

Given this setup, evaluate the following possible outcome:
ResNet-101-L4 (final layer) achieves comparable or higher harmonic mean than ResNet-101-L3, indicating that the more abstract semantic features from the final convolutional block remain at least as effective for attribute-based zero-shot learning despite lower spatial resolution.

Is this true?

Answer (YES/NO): NO